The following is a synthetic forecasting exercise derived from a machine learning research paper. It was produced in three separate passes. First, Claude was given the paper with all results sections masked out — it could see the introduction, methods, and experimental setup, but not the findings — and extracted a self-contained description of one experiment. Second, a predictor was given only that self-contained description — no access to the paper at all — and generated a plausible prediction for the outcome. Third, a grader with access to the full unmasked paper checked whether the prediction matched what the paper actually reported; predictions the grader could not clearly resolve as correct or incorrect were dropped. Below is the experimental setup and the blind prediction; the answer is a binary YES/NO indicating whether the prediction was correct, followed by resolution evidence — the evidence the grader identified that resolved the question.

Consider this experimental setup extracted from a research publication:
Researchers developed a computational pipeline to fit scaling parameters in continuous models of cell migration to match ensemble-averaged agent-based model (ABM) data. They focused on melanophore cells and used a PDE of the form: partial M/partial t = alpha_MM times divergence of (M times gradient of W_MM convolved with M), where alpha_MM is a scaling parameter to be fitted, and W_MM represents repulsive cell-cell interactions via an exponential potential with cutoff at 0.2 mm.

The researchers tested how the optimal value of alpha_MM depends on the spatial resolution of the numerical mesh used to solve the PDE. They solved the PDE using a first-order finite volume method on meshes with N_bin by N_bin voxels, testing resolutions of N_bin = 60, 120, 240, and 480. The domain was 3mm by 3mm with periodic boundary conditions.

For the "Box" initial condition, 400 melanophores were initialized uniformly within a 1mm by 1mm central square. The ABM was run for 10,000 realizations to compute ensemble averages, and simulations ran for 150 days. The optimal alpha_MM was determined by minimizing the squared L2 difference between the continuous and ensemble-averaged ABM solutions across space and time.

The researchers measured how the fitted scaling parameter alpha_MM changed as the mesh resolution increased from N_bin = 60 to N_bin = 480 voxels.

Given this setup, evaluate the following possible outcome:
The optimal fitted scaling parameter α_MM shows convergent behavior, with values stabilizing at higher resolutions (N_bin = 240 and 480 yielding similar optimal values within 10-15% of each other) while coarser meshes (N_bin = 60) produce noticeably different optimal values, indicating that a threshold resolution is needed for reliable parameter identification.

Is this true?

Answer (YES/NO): NO